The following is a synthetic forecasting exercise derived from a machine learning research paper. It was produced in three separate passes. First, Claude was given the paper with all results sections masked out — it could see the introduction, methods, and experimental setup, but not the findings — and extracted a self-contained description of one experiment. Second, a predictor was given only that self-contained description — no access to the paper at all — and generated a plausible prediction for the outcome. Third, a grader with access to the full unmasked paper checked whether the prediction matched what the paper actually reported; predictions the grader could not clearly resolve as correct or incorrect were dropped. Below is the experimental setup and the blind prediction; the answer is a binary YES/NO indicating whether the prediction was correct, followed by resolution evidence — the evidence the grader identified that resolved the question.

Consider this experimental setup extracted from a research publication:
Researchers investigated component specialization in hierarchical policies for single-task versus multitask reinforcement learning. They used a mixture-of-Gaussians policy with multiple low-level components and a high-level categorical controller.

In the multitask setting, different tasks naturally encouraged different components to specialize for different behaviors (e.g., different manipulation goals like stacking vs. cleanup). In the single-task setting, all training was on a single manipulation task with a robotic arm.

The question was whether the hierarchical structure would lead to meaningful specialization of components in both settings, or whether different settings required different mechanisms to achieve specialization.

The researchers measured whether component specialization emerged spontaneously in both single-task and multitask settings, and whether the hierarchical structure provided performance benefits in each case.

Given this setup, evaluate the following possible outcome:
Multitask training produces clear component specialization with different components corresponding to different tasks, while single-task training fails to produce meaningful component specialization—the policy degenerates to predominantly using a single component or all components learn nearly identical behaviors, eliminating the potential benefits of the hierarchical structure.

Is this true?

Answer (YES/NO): YES